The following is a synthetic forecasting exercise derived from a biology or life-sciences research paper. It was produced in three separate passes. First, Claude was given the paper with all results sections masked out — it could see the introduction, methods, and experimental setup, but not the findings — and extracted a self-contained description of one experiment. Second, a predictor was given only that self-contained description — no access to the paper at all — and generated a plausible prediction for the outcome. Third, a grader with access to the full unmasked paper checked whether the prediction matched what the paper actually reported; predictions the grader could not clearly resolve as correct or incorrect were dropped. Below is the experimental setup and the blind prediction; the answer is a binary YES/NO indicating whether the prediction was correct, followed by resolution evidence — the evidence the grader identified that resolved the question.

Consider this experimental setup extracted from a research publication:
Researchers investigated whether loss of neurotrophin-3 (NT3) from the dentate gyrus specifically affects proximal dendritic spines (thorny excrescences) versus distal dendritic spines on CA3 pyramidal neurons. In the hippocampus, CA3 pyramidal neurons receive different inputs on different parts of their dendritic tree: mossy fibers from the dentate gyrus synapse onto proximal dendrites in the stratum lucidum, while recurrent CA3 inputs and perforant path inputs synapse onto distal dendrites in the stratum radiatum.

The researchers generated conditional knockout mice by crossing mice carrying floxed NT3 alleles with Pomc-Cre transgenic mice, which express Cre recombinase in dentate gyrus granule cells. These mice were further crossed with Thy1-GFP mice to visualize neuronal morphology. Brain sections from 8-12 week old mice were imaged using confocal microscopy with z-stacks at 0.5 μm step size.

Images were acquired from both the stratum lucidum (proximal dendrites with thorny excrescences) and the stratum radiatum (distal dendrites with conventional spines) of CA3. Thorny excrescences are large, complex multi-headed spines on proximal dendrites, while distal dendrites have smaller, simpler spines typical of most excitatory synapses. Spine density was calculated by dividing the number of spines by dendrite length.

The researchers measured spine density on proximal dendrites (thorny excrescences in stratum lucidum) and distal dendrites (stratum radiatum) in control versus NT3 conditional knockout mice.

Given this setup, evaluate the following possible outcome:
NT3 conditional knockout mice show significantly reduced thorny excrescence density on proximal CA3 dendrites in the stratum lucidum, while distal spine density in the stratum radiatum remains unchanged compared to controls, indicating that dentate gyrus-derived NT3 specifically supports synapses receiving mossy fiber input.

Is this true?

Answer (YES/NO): YES